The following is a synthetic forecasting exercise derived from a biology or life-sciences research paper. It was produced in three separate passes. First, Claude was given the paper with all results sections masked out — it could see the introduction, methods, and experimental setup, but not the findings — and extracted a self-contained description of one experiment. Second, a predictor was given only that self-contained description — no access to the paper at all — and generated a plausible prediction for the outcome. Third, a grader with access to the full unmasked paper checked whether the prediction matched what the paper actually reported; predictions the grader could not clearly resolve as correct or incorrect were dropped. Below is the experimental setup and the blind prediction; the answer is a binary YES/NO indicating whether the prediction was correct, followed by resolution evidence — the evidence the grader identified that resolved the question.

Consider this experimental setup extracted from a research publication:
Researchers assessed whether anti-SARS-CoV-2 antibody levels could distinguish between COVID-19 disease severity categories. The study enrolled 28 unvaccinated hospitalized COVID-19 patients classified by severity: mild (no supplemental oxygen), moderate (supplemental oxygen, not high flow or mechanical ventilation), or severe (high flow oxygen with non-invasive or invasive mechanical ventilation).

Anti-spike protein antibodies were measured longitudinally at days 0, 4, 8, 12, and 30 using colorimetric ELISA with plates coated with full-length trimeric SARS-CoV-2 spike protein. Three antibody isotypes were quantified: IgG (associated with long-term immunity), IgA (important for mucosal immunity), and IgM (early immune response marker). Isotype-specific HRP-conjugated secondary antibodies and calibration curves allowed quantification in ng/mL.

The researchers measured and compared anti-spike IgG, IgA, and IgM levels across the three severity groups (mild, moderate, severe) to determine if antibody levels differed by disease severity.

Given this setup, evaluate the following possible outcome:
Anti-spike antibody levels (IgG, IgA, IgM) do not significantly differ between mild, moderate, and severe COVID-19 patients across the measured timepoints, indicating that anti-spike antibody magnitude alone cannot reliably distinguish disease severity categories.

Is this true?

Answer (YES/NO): YES